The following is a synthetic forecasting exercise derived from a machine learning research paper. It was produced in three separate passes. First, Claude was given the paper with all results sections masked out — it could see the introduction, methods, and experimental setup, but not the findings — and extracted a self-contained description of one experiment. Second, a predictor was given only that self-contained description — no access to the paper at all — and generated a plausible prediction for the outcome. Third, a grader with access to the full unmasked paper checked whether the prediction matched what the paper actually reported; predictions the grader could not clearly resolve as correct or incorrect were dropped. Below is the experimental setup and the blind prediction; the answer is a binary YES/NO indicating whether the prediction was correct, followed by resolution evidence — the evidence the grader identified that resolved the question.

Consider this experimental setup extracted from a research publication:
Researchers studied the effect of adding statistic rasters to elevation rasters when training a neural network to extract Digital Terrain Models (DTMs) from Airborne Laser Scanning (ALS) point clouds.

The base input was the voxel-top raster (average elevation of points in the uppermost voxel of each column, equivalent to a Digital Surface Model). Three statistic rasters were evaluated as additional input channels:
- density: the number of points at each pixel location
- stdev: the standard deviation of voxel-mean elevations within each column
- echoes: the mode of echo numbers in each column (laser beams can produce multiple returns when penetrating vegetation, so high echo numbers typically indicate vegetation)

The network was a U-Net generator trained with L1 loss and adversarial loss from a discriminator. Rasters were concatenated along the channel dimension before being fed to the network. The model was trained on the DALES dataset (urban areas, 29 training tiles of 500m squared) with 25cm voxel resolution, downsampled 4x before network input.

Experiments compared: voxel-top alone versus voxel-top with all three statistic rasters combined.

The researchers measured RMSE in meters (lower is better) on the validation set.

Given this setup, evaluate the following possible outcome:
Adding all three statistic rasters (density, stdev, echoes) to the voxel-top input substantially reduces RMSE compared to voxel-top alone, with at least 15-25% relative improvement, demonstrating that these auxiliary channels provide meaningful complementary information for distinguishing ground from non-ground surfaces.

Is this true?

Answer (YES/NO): YES